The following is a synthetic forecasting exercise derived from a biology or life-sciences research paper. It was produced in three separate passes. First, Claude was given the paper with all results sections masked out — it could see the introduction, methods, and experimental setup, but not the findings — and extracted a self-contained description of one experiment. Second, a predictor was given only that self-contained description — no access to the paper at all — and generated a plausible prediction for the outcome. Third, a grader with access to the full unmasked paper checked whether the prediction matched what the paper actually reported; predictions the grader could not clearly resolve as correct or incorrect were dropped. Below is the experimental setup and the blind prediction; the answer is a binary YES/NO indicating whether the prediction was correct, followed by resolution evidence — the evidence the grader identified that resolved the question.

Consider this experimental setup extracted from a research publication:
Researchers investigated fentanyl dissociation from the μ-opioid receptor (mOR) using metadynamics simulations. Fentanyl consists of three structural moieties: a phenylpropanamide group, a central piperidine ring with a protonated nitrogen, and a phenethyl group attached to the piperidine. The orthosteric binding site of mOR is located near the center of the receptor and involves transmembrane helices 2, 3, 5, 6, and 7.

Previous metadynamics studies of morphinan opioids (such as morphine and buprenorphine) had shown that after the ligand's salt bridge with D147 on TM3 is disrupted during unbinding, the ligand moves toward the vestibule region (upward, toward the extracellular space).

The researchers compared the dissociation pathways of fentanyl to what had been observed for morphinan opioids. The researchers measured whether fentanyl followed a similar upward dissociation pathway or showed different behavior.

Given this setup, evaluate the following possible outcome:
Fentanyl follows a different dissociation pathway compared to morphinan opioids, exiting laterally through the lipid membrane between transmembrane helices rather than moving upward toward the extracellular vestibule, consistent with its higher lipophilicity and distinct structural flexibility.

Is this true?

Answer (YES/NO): NO